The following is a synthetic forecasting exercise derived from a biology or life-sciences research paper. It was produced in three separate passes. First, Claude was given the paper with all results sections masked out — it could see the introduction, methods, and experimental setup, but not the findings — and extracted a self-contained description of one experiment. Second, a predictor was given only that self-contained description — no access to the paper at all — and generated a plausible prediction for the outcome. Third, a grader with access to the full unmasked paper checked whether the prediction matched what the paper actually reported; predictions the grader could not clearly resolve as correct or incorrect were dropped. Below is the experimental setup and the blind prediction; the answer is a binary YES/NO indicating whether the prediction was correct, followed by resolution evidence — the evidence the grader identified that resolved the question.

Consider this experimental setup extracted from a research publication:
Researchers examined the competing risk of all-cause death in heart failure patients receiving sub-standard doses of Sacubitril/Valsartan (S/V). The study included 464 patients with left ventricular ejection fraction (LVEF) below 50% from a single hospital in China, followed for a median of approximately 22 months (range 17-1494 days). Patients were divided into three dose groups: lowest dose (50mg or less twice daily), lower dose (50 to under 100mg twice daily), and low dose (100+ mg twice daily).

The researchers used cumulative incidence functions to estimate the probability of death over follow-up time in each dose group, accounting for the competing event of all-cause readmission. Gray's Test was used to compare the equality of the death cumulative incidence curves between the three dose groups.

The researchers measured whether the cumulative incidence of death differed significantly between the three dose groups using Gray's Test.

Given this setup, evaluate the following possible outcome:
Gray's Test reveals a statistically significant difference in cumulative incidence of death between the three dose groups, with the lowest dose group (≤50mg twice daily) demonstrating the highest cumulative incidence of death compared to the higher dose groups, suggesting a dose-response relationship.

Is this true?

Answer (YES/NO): NO